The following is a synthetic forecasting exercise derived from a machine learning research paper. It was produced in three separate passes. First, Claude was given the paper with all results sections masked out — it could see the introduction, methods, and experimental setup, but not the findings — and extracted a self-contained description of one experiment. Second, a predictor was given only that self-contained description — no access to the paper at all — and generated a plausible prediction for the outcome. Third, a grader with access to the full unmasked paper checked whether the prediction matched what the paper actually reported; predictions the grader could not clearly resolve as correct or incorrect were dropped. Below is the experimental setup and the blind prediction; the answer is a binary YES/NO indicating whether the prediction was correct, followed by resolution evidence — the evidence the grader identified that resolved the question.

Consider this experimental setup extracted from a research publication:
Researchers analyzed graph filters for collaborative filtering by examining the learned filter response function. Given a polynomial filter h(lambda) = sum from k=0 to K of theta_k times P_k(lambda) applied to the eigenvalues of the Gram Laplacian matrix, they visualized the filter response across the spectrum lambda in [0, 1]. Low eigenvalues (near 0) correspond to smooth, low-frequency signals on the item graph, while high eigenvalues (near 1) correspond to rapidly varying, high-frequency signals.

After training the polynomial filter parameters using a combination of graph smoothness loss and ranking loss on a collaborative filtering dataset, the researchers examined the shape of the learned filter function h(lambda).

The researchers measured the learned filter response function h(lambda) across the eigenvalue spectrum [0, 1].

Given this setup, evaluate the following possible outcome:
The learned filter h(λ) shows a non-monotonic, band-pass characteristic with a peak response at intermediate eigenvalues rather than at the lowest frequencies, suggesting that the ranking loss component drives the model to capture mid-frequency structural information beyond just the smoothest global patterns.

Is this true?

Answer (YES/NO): NO